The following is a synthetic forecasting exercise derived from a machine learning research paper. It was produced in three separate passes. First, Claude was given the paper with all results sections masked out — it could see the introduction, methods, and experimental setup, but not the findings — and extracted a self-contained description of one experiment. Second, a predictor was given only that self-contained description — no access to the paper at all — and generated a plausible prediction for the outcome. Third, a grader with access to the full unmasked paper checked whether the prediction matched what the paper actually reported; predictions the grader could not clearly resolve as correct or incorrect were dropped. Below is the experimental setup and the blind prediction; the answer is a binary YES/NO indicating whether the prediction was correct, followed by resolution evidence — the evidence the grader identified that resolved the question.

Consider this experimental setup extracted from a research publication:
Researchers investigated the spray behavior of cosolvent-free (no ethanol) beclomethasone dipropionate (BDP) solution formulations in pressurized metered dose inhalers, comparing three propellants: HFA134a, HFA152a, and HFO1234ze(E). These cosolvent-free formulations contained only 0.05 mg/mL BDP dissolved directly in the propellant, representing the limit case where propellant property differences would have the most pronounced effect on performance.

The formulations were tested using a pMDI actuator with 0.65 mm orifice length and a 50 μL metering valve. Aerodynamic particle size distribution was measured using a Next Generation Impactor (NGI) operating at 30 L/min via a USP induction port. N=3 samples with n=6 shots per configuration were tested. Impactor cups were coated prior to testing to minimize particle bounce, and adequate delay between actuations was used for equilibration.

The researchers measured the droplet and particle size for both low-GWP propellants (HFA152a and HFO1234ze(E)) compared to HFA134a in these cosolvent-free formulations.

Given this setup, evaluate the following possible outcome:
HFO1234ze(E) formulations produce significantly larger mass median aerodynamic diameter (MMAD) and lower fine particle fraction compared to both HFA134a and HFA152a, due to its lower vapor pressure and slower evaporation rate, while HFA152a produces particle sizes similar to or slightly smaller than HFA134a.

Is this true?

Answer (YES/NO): NO